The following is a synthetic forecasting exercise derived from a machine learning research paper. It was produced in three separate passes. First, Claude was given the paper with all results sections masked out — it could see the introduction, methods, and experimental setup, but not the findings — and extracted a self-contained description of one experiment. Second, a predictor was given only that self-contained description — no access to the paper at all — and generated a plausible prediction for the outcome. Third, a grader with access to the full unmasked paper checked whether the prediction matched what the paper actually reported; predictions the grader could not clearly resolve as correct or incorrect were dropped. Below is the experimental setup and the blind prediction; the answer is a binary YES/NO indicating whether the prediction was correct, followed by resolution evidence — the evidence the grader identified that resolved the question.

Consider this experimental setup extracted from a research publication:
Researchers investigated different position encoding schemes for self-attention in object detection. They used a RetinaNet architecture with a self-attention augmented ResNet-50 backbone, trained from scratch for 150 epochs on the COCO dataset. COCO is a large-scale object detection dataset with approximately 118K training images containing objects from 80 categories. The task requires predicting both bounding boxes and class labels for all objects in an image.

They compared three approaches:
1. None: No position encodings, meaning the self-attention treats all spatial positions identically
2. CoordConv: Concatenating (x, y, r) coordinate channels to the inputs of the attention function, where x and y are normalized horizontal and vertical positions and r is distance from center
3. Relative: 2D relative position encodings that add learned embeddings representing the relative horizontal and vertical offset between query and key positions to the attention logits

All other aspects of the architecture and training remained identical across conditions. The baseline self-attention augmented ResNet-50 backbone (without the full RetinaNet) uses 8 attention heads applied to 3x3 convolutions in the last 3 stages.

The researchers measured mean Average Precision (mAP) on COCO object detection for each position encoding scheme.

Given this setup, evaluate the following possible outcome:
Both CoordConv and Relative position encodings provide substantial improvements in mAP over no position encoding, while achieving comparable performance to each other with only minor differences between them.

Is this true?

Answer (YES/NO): NO